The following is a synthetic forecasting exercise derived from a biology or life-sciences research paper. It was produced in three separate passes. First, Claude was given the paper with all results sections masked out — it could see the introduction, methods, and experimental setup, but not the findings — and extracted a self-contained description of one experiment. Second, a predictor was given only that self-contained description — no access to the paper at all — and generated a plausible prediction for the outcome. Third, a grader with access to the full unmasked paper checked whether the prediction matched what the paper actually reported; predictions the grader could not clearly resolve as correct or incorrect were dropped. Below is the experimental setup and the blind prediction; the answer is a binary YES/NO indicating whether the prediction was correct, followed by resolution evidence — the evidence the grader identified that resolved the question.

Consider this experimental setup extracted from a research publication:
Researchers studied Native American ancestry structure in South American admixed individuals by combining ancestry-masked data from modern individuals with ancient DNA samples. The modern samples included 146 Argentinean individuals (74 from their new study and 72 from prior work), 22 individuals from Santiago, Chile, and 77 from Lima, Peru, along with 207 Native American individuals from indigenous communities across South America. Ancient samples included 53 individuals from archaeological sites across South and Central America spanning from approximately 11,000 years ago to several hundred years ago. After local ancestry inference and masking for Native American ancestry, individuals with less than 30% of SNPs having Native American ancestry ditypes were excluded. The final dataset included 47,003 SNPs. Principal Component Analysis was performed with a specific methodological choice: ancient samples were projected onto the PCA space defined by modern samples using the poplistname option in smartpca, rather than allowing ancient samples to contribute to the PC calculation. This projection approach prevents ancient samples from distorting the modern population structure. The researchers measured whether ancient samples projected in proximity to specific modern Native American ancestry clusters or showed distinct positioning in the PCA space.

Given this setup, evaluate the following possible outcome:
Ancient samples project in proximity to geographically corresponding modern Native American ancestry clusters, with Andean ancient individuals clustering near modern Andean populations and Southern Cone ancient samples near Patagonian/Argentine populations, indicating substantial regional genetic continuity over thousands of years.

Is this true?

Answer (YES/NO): YES